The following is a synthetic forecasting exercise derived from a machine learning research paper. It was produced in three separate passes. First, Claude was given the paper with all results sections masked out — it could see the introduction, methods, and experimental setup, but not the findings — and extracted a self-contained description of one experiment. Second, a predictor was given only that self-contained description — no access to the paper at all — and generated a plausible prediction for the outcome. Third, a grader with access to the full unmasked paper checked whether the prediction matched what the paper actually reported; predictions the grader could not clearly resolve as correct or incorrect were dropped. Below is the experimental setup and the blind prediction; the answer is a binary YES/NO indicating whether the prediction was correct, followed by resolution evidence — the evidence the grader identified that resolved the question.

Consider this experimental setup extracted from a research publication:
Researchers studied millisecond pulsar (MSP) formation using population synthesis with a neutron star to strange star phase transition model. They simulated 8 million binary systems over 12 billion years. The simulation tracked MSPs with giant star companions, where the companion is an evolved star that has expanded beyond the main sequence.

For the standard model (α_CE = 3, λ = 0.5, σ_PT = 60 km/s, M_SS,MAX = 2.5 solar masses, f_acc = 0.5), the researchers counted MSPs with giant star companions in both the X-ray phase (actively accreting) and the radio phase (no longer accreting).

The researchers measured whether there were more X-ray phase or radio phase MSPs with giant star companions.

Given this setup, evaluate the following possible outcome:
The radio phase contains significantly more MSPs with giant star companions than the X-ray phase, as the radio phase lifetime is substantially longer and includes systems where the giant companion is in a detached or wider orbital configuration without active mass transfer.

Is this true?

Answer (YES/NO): NO